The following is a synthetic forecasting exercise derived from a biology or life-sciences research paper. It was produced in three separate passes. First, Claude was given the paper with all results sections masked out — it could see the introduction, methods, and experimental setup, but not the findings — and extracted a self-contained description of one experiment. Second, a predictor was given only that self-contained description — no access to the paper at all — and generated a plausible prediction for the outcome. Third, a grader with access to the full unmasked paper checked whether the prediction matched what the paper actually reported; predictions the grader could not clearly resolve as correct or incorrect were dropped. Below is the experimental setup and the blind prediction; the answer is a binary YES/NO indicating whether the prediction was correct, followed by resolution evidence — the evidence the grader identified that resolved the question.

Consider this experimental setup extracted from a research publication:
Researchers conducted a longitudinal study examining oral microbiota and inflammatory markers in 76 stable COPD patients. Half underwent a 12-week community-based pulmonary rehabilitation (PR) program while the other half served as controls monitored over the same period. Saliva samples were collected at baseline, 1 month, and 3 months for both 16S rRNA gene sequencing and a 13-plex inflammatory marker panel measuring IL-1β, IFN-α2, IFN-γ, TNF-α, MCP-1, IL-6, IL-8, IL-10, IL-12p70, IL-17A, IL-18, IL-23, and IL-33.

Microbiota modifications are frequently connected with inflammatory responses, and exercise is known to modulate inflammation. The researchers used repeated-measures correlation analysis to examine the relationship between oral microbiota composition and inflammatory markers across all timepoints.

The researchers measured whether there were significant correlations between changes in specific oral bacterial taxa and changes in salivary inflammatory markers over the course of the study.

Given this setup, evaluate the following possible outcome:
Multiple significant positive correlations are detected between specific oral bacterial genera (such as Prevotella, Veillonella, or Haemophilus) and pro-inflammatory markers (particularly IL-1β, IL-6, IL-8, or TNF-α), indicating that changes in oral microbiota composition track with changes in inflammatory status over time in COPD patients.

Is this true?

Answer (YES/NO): YES